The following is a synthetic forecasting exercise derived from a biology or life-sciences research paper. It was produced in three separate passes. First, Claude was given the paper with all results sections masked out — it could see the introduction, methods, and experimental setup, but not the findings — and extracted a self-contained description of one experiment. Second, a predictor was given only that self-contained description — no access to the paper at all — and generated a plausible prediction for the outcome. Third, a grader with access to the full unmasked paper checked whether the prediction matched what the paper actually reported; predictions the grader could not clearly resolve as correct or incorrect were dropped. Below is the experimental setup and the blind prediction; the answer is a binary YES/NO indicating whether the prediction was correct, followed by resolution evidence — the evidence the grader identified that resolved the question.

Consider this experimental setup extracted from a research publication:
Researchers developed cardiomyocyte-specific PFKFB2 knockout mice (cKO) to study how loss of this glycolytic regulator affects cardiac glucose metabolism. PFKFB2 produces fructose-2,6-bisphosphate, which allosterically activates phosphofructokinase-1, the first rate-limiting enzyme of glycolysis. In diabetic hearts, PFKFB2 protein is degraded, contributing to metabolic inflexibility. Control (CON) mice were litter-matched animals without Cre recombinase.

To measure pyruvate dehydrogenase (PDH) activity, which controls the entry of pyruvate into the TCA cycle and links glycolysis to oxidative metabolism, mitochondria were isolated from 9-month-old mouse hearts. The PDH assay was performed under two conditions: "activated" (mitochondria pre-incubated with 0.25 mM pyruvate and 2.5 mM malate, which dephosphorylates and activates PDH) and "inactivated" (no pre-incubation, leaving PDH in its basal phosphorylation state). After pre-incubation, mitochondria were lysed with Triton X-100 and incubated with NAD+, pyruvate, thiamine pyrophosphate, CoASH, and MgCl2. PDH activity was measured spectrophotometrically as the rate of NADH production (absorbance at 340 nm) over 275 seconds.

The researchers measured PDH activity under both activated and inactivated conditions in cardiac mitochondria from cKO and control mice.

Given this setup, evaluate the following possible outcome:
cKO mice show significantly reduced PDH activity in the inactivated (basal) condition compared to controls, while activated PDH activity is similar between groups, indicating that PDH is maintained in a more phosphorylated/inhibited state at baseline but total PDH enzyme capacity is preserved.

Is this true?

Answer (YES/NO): NO